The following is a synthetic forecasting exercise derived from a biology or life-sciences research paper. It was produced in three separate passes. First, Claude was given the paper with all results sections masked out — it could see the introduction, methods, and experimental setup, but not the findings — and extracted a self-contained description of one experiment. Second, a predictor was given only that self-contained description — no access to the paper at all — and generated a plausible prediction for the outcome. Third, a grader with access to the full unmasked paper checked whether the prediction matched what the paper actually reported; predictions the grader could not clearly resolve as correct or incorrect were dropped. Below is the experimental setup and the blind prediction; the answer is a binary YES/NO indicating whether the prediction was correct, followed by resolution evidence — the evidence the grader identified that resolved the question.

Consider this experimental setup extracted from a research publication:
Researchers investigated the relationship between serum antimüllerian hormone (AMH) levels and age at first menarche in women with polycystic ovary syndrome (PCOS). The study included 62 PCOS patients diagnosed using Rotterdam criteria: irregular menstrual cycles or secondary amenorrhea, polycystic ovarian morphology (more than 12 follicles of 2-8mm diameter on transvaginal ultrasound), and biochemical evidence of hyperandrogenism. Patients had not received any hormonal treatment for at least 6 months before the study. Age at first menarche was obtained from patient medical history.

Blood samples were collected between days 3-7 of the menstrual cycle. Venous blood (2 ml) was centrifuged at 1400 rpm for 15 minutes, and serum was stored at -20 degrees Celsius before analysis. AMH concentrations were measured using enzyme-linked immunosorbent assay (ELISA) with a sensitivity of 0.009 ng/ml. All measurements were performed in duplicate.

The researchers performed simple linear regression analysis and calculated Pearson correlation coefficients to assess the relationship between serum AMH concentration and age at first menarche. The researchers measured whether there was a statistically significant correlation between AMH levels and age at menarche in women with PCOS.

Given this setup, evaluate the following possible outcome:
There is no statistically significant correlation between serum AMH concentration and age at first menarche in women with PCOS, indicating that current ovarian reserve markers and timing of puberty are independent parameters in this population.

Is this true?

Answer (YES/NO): NO